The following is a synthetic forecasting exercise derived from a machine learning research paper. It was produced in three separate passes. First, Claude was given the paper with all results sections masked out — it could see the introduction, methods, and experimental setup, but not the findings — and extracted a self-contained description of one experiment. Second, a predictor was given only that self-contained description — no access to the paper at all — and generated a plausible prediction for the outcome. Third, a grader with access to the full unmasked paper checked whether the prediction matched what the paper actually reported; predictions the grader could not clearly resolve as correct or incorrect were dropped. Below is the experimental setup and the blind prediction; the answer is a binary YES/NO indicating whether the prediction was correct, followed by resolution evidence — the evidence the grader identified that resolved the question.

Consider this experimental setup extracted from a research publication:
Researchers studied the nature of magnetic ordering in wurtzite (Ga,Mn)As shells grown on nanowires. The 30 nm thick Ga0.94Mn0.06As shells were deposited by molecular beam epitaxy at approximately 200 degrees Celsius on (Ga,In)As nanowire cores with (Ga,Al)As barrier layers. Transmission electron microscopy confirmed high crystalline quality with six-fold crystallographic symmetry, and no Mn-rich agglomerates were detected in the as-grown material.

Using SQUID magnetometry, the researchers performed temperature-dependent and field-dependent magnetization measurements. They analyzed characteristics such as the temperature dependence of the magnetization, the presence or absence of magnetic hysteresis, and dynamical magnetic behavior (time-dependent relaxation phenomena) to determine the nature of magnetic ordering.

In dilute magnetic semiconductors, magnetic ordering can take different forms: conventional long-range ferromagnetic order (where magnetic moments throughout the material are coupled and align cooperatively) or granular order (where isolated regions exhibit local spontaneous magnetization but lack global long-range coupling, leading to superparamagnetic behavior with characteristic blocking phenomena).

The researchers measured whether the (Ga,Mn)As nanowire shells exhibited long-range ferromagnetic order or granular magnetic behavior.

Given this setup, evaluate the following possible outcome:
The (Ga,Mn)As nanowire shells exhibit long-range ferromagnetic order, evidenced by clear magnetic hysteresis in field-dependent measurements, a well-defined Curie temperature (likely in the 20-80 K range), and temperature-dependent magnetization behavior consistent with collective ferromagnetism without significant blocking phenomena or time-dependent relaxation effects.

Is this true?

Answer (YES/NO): NO